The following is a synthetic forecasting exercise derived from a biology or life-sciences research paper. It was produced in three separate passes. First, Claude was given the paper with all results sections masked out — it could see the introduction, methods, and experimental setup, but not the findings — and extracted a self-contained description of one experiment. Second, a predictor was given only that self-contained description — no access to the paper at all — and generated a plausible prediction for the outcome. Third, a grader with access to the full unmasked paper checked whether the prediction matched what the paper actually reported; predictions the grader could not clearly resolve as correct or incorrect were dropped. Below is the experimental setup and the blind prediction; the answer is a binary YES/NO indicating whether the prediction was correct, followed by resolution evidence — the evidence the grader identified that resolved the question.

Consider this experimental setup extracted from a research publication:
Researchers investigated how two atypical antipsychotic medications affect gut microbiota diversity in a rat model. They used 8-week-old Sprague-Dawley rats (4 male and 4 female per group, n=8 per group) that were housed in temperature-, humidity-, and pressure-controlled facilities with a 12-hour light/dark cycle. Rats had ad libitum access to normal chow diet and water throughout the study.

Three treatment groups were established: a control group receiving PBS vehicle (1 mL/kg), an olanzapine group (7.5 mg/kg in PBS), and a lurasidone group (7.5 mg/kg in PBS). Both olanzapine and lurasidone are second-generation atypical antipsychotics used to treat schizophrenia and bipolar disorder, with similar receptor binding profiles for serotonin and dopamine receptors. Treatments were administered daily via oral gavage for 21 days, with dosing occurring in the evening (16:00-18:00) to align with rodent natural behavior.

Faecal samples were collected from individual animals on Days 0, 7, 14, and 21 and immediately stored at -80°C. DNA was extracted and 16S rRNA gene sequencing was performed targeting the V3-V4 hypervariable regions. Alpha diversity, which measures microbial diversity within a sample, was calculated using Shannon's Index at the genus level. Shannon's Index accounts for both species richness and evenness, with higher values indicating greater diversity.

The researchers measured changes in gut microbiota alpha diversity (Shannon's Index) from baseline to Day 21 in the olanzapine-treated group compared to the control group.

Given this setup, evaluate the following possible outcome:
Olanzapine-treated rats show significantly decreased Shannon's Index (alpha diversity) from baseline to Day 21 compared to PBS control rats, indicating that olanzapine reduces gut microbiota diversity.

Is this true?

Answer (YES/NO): YES